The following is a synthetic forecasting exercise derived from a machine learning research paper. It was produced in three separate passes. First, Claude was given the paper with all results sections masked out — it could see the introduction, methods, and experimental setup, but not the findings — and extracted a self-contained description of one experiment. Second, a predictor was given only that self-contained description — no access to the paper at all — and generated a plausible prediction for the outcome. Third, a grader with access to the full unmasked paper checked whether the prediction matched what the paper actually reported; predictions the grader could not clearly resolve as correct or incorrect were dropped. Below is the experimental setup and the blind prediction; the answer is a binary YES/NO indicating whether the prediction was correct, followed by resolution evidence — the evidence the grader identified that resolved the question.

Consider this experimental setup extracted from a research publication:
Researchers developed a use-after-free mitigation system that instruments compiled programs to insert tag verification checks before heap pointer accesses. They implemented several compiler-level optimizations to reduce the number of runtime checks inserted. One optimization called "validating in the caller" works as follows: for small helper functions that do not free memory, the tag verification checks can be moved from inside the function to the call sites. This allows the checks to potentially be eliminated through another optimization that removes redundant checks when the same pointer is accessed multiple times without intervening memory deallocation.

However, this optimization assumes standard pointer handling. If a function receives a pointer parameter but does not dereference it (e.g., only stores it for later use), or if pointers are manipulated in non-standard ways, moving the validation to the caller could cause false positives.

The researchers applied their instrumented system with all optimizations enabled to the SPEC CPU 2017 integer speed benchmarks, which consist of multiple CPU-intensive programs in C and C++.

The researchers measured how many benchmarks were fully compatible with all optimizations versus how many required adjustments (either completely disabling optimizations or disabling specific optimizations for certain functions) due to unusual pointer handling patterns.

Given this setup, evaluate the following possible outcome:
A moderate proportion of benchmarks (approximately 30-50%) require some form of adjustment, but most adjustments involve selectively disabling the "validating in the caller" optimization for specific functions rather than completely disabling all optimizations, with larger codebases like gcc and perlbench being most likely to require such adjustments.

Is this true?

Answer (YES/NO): NO